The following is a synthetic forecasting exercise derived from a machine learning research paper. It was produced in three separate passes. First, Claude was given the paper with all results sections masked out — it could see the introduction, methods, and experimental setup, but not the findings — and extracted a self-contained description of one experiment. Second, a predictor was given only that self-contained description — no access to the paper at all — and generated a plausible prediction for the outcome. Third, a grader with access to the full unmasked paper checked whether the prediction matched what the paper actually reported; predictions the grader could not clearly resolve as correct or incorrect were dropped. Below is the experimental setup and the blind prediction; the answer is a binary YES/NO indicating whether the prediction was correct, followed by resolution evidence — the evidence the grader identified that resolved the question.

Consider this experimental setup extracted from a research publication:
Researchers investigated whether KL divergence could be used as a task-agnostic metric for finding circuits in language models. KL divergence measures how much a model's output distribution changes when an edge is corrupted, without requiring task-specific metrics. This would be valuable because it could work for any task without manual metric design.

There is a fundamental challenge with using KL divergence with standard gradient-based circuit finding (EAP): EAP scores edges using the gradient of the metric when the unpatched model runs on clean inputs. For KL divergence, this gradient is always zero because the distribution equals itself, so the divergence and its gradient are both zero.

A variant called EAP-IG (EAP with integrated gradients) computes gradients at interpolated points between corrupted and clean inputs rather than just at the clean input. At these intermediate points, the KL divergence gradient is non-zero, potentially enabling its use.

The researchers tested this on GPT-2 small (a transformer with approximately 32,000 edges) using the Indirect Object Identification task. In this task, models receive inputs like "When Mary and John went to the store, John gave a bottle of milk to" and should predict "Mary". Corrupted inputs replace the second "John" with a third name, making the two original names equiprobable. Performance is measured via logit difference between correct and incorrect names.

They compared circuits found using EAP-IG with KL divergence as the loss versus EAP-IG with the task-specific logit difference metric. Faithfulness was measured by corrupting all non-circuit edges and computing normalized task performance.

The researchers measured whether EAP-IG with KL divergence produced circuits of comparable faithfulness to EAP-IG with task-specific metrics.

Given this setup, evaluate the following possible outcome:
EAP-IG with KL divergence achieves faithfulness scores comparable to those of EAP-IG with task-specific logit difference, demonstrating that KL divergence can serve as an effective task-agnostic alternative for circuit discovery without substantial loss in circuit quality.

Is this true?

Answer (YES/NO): YES